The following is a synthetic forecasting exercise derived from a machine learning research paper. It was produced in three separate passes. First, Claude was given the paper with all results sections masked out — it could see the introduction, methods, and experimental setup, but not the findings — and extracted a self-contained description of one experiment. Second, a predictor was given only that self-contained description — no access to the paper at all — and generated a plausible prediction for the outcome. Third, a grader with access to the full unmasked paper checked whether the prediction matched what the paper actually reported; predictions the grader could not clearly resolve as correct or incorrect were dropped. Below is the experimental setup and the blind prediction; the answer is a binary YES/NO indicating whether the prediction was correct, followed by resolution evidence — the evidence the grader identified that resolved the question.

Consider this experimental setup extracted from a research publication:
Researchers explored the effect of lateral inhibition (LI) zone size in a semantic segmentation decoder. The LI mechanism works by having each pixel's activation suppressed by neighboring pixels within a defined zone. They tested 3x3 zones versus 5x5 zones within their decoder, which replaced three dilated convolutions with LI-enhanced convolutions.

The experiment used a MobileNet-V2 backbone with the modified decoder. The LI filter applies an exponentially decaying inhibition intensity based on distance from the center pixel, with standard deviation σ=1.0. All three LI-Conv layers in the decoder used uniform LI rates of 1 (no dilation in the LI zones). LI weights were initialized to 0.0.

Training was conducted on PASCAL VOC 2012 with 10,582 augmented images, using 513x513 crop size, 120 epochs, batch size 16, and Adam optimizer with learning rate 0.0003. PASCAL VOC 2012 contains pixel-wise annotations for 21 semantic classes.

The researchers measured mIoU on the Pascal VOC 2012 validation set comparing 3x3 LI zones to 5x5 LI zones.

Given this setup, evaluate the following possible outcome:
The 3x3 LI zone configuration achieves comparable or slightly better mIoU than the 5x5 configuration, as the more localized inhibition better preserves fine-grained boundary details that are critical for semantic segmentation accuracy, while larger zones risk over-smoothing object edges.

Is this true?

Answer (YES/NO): YES